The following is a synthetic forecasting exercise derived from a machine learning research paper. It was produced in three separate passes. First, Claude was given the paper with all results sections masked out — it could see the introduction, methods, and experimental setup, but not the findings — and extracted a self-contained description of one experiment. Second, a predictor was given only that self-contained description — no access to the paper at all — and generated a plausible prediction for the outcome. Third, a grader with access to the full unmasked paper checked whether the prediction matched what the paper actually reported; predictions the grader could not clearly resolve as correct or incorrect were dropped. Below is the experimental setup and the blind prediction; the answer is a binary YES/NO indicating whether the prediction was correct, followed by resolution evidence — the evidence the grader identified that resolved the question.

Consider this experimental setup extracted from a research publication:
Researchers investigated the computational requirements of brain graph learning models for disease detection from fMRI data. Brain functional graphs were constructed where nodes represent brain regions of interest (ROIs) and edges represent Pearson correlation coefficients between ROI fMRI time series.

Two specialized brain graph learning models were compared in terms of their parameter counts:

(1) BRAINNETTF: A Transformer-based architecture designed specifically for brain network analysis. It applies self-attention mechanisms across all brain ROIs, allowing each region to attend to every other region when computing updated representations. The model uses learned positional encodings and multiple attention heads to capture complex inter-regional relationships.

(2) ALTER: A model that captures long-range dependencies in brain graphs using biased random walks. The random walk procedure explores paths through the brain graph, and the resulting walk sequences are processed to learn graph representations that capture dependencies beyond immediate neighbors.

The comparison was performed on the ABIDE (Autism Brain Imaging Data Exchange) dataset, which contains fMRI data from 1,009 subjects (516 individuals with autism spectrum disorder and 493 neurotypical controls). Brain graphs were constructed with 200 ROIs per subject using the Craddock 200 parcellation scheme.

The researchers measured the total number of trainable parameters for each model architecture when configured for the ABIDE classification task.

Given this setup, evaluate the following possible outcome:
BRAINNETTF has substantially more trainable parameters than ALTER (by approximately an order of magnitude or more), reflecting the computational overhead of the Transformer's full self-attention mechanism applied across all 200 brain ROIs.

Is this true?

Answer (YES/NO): NO